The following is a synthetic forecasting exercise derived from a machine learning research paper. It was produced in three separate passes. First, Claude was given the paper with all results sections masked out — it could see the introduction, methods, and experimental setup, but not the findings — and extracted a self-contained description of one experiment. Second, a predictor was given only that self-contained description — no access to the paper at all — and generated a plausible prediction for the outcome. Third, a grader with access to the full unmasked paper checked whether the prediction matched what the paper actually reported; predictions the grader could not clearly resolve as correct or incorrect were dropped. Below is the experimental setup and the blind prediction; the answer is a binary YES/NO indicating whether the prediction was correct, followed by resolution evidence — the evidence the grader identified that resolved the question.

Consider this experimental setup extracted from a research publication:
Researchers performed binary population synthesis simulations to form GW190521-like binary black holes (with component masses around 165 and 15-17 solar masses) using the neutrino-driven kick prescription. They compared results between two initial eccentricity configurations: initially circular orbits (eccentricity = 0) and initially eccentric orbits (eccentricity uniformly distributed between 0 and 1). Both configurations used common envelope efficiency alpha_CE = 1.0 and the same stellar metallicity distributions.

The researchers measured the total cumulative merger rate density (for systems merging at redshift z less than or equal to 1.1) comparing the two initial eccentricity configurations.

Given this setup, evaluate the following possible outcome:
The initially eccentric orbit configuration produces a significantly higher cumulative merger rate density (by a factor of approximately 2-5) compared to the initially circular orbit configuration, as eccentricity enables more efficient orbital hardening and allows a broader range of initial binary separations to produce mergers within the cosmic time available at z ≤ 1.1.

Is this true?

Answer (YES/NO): NO